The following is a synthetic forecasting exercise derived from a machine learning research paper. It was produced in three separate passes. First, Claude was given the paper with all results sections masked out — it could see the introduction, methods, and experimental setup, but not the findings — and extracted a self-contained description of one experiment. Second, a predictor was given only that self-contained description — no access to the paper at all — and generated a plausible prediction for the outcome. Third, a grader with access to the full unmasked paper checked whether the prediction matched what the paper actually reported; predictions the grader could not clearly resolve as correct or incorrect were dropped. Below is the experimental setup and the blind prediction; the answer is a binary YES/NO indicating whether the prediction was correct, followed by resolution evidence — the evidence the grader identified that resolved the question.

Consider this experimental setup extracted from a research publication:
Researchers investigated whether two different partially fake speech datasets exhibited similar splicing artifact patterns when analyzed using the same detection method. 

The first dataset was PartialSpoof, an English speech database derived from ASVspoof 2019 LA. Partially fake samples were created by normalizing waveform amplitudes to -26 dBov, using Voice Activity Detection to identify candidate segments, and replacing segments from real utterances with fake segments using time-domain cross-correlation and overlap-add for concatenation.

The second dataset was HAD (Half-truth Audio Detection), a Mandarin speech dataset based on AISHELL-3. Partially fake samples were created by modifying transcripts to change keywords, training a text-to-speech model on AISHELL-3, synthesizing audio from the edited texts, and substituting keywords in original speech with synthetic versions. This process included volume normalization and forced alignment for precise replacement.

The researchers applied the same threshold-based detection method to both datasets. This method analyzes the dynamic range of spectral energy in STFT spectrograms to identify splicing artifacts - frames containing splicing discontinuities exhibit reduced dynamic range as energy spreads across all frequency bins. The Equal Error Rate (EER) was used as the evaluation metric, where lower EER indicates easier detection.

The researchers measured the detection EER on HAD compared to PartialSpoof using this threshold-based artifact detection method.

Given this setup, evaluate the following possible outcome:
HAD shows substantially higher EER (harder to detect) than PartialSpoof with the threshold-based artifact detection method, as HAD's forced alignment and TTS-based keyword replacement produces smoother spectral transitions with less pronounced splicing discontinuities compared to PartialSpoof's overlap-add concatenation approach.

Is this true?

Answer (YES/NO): NO